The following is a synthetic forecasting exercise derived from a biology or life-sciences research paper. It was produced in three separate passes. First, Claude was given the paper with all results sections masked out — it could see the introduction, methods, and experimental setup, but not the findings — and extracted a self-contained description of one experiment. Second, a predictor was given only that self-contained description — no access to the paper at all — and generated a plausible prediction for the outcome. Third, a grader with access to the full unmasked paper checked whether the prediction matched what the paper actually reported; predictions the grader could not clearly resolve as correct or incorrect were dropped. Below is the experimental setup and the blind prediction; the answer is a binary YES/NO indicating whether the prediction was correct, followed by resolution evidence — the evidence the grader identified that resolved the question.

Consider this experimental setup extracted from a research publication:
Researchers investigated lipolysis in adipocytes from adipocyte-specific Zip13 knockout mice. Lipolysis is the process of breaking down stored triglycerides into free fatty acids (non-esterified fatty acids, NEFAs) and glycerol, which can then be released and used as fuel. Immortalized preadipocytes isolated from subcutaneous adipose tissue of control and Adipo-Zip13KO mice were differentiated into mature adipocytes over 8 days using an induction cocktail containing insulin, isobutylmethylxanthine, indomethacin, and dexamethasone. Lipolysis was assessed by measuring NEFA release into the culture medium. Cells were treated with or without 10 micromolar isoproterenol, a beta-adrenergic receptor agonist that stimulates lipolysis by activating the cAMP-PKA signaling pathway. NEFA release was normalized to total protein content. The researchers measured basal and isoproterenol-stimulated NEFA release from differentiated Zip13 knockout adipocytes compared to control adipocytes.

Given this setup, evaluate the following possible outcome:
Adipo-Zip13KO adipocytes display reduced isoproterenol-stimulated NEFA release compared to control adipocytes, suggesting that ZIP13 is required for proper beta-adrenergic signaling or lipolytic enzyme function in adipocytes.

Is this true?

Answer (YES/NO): NO